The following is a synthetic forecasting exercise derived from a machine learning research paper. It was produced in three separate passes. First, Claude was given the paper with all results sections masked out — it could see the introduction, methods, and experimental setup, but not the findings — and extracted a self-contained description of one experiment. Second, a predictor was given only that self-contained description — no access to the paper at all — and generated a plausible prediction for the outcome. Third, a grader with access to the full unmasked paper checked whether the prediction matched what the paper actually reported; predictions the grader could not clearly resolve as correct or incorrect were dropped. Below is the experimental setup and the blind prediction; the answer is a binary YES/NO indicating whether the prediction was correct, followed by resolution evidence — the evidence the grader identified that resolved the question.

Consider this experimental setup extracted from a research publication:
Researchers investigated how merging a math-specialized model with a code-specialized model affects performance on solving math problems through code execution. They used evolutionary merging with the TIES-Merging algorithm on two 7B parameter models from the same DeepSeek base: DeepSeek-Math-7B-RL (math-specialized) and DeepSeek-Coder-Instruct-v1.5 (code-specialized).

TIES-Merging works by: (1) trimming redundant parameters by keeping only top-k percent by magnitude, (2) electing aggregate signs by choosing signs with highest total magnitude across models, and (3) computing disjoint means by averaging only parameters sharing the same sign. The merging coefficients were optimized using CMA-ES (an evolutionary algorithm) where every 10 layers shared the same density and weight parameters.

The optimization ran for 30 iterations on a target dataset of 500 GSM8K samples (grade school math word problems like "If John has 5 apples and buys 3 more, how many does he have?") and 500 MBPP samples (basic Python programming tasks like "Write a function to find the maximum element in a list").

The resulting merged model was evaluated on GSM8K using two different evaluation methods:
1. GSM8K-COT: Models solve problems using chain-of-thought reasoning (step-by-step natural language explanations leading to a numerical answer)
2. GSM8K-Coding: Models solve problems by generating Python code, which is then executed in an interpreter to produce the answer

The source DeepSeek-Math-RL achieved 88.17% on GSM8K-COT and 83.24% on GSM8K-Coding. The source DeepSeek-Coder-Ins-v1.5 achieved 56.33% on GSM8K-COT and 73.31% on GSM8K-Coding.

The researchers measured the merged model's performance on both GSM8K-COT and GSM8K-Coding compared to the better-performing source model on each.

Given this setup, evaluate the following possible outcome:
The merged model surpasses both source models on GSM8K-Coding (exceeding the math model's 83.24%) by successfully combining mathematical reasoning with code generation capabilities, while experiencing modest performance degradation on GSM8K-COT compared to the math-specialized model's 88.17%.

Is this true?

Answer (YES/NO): NO